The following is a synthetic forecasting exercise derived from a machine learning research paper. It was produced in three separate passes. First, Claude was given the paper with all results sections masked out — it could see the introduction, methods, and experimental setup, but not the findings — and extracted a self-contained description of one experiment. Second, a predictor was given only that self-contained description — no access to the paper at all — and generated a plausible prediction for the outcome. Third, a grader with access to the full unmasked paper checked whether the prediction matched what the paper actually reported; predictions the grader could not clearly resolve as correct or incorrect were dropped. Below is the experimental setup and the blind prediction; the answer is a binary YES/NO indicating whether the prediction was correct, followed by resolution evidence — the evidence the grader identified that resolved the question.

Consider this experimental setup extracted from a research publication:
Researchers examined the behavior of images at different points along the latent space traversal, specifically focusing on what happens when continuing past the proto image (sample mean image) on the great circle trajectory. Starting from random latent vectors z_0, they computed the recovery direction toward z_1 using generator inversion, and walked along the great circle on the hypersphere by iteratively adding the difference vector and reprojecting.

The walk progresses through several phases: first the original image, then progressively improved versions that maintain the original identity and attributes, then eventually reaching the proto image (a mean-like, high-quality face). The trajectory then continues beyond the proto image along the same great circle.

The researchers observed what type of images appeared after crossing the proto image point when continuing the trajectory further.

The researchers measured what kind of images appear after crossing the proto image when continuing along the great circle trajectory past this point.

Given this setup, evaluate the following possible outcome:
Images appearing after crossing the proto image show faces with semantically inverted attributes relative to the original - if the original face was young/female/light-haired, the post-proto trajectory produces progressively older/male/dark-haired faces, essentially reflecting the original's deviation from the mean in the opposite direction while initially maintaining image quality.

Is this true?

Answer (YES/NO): NO